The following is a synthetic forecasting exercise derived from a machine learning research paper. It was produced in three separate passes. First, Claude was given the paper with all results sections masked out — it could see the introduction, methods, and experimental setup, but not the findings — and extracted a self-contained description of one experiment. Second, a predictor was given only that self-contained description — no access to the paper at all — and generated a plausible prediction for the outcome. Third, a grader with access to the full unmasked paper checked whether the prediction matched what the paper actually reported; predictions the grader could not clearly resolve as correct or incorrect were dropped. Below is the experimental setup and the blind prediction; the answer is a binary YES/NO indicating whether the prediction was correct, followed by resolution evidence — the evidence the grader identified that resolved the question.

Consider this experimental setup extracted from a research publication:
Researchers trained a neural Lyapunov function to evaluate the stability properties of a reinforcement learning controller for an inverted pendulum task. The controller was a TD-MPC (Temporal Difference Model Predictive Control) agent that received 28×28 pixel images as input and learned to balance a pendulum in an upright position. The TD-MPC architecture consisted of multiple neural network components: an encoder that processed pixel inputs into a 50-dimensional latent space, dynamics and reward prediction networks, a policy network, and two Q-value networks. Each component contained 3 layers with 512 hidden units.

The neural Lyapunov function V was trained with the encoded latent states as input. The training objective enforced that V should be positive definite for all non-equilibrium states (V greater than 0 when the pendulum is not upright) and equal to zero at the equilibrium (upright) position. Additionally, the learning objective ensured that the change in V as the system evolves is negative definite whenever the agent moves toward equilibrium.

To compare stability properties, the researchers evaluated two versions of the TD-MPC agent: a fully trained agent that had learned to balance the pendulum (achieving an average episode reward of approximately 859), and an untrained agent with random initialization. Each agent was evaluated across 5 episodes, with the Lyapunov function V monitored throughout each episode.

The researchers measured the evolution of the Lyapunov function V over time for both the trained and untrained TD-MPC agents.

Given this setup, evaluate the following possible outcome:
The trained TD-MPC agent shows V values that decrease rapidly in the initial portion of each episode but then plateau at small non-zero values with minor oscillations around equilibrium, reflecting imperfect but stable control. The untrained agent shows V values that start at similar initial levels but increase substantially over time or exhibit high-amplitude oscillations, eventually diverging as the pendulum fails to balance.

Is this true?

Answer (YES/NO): NO